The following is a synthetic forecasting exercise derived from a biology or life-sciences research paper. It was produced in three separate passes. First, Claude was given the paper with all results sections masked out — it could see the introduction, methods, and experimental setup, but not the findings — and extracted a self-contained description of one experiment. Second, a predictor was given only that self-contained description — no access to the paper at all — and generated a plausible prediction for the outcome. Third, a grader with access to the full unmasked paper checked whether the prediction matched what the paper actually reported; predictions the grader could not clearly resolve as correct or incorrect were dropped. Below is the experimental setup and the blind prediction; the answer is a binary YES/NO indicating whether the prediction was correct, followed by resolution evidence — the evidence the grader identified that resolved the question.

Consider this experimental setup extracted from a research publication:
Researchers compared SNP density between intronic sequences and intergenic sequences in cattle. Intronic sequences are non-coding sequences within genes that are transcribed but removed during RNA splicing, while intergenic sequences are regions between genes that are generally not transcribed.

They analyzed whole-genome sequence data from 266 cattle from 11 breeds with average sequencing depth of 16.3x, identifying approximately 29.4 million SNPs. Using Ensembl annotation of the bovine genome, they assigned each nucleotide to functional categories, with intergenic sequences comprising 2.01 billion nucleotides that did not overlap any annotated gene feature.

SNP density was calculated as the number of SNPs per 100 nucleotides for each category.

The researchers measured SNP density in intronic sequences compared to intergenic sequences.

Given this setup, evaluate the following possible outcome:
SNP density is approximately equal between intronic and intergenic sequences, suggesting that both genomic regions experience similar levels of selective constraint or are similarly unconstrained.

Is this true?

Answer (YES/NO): NO